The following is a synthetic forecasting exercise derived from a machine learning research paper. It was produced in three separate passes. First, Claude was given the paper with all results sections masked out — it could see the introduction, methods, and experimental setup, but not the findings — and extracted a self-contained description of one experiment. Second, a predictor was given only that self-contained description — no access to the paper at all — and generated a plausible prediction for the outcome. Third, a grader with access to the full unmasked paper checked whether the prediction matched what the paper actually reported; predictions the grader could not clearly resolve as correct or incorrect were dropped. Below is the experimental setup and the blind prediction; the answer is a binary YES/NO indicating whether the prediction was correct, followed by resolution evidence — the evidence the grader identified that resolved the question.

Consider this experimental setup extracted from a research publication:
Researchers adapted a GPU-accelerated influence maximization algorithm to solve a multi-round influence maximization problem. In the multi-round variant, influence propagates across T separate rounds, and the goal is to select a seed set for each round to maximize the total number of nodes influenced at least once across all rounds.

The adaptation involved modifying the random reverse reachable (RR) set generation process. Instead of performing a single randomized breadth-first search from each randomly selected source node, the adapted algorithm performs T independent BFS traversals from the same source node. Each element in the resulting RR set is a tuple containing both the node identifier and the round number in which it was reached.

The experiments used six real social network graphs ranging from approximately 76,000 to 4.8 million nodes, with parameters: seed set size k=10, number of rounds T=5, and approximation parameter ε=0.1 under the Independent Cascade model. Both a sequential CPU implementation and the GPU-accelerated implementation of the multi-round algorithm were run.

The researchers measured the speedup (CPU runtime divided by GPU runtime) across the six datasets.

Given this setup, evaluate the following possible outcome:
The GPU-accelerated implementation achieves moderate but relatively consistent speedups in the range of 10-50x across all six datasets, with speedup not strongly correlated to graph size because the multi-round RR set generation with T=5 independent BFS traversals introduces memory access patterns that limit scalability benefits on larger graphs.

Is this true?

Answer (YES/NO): NO